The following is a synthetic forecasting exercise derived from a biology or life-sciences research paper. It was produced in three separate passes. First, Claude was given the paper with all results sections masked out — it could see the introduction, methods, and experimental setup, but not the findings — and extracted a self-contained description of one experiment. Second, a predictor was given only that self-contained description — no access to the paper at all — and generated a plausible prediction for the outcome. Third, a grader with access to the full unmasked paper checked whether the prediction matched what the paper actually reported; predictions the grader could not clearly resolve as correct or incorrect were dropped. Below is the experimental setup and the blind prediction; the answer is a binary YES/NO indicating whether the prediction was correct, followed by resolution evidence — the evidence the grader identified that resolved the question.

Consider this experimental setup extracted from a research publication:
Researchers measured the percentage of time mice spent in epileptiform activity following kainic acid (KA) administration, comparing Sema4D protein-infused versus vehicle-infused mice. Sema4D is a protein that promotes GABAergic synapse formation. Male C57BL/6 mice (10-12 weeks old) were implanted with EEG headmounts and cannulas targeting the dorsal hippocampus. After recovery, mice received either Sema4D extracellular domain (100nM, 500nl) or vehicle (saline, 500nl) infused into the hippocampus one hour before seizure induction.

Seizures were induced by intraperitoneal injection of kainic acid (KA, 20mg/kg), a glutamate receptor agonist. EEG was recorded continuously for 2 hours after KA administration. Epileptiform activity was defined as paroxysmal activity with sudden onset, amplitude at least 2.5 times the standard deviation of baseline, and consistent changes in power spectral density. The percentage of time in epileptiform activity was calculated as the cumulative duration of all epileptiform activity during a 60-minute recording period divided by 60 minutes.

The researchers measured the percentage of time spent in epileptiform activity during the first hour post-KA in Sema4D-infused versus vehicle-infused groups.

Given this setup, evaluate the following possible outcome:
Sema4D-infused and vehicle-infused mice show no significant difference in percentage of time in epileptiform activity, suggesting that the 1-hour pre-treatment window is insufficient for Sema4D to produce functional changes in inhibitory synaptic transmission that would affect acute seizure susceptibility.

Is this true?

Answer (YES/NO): NO